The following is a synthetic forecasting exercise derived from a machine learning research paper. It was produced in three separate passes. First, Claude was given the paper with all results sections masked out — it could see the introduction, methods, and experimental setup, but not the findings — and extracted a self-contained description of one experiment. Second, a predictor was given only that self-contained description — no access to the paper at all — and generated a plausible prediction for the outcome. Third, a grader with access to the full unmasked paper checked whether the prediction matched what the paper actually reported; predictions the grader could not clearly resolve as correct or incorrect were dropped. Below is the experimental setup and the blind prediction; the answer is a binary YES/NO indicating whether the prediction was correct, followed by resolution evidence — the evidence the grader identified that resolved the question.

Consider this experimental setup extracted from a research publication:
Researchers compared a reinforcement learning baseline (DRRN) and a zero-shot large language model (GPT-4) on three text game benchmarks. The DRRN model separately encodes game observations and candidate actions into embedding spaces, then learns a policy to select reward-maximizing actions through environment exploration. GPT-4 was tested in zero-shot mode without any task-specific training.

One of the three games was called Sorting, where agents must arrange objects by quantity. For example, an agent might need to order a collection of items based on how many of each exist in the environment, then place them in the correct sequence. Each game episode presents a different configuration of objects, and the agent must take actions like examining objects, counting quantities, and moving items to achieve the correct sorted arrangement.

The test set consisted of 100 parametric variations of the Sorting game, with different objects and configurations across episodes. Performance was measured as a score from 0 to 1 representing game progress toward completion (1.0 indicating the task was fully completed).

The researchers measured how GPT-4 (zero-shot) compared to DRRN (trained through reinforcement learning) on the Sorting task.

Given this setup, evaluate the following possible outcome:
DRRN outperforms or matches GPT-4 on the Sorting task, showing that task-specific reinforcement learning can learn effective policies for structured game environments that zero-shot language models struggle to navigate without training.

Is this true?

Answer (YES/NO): NO